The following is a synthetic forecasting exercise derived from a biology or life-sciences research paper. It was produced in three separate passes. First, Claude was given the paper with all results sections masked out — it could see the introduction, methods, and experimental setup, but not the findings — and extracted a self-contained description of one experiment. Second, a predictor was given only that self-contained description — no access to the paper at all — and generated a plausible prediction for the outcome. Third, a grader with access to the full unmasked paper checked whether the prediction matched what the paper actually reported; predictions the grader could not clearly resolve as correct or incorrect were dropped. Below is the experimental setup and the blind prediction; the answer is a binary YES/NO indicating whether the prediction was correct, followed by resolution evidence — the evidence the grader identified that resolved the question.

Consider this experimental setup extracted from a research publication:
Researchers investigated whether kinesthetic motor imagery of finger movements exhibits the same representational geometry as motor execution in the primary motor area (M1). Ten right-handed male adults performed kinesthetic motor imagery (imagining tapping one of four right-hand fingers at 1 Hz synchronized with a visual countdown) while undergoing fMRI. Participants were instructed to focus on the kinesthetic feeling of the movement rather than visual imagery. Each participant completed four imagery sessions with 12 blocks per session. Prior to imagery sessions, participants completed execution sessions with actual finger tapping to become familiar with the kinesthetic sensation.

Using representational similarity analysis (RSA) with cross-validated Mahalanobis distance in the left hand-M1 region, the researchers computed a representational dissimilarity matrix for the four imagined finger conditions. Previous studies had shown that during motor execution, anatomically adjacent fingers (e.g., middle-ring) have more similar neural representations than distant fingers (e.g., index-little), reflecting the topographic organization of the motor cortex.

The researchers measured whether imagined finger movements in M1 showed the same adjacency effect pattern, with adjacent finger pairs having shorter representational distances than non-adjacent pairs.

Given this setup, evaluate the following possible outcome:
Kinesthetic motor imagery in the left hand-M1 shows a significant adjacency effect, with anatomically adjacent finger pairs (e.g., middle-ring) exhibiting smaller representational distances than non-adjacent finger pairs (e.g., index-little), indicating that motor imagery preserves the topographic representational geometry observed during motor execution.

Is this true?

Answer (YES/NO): NO